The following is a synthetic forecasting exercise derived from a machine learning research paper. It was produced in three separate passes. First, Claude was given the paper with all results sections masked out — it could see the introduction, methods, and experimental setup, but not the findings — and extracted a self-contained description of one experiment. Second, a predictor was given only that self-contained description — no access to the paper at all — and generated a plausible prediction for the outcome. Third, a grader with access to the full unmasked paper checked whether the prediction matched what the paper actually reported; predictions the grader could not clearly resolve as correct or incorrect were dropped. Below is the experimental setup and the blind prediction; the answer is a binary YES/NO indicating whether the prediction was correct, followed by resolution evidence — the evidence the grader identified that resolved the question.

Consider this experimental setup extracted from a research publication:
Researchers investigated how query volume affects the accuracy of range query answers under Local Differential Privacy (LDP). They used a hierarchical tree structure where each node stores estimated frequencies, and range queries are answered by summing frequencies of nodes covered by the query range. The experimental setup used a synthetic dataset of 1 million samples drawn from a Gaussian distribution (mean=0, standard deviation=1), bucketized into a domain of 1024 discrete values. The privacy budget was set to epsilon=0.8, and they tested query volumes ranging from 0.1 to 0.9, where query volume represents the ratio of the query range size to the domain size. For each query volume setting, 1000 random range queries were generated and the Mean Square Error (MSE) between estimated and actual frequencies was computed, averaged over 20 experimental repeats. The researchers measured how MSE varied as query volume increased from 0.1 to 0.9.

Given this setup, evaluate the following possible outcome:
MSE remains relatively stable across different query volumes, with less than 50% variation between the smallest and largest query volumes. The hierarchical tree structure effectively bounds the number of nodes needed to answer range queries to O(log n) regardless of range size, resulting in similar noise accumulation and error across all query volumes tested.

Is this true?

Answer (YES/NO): NO